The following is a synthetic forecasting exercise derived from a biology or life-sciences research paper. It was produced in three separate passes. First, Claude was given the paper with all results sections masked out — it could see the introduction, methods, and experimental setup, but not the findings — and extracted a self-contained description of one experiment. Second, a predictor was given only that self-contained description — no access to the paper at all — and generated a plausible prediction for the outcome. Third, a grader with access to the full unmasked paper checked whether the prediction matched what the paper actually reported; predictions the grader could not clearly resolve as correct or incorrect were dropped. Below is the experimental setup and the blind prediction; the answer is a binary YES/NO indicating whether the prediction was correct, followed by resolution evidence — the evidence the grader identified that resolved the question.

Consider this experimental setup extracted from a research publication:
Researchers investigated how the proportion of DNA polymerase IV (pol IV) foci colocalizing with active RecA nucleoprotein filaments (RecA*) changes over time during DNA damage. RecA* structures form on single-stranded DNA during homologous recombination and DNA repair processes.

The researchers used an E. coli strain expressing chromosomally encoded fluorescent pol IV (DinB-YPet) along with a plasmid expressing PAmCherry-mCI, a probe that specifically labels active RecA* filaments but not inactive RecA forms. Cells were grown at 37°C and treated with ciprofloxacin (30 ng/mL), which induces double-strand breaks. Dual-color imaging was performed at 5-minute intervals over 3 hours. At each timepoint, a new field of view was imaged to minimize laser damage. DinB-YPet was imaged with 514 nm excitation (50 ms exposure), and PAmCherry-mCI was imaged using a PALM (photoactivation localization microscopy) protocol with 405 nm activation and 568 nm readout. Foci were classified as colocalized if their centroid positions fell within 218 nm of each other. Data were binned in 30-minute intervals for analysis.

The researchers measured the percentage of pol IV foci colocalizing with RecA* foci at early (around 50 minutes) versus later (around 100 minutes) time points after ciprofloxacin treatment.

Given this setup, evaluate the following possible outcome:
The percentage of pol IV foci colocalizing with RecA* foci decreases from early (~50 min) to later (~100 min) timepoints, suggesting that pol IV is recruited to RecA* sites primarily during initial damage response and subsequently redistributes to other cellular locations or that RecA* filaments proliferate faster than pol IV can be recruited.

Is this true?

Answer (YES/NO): NO